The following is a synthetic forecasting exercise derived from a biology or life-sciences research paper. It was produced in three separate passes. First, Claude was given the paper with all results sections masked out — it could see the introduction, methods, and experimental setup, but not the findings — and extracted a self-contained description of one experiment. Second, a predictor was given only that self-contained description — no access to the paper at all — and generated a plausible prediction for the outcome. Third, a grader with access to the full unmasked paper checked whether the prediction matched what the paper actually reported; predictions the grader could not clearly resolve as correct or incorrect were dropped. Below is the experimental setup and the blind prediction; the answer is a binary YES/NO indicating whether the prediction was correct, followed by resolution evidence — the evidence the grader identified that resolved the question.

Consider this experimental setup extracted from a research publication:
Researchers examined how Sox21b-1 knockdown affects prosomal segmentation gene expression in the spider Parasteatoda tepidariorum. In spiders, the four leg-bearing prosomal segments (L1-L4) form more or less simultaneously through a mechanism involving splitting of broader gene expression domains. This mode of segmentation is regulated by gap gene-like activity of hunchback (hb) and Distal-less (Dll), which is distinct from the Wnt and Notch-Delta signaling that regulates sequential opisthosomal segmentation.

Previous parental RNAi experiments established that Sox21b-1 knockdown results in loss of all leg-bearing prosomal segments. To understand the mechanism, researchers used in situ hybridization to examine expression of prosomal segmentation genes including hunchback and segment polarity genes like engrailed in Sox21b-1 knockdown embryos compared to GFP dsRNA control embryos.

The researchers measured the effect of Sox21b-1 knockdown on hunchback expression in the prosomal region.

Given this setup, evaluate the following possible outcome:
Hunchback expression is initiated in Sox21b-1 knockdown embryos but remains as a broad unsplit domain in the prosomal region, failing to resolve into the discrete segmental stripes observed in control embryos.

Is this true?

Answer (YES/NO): YES